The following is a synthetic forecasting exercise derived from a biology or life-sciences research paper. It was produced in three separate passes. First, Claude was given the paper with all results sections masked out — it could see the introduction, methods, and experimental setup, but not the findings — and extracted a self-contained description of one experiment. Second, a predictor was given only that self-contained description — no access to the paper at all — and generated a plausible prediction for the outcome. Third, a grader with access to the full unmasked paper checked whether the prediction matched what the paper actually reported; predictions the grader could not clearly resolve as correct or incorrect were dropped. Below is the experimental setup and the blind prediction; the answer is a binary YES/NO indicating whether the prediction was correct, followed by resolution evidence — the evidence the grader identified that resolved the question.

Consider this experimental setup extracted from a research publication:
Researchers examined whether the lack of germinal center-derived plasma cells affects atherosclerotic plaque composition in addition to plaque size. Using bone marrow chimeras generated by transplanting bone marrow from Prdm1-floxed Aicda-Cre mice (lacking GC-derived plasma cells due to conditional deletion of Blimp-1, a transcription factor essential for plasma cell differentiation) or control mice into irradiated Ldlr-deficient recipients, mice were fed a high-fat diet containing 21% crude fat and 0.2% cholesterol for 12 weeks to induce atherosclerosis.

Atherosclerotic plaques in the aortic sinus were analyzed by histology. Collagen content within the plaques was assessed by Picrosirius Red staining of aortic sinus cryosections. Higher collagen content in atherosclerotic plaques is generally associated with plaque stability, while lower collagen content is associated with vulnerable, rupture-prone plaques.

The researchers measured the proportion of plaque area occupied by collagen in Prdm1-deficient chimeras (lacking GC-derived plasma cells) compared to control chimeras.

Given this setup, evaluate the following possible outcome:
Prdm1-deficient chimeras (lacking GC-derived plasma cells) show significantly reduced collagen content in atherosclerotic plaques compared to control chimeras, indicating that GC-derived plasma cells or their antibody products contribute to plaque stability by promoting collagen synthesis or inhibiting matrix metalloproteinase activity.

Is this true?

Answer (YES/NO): NO